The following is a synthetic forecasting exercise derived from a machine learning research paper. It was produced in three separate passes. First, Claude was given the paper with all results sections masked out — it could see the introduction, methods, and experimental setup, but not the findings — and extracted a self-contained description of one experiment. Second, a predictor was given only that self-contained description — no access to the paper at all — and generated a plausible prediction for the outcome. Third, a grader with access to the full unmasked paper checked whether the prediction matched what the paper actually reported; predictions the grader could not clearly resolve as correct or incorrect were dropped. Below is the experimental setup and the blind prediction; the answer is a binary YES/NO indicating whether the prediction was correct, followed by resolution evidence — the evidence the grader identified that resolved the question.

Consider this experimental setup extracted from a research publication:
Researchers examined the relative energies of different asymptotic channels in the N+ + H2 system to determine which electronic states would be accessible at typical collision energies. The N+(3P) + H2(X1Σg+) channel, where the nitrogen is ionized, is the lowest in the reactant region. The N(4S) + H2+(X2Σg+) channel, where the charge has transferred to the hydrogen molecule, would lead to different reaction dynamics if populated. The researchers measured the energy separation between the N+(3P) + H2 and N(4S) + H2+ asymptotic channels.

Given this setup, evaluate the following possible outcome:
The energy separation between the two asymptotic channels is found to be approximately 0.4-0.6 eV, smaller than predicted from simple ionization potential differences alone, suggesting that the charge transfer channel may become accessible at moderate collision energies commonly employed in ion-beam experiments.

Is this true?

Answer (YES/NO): NO